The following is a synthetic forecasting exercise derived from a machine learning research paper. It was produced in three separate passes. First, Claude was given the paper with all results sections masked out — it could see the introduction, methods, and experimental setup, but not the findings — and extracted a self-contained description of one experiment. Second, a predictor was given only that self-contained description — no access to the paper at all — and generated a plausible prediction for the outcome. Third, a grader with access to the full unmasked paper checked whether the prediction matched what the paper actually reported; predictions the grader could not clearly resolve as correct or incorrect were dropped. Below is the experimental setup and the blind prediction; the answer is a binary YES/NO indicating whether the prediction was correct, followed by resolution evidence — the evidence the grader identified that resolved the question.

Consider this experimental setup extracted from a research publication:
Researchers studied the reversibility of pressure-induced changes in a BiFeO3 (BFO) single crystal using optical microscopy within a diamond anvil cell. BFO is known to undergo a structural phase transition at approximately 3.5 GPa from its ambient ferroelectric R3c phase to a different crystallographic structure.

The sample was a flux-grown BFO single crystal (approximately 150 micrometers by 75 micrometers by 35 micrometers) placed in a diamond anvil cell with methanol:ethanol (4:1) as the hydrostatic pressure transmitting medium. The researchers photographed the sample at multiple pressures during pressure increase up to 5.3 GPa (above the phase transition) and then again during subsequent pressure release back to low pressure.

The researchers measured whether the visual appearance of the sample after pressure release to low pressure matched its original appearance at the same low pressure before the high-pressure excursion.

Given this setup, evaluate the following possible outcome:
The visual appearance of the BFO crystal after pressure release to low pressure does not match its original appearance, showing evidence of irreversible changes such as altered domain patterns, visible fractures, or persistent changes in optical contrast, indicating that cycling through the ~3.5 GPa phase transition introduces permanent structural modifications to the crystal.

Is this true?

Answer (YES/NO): YES